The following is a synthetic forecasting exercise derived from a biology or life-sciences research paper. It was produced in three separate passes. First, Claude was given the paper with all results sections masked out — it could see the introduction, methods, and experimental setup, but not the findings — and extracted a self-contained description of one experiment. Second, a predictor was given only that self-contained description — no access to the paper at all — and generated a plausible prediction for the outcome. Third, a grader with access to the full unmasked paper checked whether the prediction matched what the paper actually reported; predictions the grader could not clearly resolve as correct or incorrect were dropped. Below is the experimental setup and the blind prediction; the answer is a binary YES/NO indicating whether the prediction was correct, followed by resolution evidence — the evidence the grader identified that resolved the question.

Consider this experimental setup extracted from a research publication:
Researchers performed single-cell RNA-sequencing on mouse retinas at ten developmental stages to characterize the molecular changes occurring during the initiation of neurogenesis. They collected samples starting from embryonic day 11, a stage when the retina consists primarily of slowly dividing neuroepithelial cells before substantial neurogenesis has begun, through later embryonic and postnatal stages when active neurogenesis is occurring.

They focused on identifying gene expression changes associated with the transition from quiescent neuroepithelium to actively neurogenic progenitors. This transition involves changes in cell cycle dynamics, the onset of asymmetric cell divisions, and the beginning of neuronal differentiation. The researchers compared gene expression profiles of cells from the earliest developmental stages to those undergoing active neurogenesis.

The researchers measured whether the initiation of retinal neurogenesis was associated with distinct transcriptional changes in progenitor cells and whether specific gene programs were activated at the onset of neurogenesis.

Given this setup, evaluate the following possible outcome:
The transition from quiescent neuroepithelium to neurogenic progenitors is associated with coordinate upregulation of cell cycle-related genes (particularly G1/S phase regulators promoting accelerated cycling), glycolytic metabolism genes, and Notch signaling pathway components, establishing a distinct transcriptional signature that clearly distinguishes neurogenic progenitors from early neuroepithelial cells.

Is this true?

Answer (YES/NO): NO